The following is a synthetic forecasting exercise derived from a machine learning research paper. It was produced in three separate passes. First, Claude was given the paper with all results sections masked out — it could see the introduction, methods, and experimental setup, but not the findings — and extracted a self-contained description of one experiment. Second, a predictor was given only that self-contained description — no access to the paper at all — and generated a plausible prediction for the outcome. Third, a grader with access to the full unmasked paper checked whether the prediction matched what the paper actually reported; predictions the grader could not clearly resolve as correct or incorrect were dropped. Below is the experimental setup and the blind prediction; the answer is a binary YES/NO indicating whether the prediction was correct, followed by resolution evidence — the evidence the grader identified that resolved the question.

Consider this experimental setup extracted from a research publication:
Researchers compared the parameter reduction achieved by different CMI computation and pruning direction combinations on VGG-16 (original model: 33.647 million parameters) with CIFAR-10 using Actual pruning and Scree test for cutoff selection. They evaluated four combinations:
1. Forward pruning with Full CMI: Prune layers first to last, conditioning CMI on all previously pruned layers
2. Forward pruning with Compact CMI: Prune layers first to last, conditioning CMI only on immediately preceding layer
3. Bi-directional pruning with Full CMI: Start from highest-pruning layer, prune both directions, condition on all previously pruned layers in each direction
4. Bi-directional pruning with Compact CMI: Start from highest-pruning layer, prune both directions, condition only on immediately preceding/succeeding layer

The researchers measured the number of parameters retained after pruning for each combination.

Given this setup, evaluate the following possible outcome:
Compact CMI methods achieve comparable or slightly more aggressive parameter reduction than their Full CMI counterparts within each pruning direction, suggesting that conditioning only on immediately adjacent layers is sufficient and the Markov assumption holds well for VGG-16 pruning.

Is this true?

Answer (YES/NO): NO